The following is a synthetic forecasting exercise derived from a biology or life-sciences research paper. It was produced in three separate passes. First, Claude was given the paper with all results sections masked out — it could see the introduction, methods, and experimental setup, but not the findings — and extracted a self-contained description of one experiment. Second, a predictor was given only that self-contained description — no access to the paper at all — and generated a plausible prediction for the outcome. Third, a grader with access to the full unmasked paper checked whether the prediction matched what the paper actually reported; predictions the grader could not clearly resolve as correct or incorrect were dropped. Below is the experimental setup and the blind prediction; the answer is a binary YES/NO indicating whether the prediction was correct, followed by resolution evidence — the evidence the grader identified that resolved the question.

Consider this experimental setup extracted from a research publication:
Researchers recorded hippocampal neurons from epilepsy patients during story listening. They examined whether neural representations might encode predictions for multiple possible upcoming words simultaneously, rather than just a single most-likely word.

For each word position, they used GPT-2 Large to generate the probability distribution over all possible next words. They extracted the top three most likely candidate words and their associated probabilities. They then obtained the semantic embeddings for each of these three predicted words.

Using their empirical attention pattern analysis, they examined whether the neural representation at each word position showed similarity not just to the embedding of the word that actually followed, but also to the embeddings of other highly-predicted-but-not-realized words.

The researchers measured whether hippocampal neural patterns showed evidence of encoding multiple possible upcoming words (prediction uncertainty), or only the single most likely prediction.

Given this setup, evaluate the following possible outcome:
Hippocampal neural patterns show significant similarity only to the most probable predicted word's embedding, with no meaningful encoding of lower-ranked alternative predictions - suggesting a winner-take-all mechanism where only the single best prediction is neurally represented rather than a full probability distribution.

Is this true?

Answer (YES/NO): NO